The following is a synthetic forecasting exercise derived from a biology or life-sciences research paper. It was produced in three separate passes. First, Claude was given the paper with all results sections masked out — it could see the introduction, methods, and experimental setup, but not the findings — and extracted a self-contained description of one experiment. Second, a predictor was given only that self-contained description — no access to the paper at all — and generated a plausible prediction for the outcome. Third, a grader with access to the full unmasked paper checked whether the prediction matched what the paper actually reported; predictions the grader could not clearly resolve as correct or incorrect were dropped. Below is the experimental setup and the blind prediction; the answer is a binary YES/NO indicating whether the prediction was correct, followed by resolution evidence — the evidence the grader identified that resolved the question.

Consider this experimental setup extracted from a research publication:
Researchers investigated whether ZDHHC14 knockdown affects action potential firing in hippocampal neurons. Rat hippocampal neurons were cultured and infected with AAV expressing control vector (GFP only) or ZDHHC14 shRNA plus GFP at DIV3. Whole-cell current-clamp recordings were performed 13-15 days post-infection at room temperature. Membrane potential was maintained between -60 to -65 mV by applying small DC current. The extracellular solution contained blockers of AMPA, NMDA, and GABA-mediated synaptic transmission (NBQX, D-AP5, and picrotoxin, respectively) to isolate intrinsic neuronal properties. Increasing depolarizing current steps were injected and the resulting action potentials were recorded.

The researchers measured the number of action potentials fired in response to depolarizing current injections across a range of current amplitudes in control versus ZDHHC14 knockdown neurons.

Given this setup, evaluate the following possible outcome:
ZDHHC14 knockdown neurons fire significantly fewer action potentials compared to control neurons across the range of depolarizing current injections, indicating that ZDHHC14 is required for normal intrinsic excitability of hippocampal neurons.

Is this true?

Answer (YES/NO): NO